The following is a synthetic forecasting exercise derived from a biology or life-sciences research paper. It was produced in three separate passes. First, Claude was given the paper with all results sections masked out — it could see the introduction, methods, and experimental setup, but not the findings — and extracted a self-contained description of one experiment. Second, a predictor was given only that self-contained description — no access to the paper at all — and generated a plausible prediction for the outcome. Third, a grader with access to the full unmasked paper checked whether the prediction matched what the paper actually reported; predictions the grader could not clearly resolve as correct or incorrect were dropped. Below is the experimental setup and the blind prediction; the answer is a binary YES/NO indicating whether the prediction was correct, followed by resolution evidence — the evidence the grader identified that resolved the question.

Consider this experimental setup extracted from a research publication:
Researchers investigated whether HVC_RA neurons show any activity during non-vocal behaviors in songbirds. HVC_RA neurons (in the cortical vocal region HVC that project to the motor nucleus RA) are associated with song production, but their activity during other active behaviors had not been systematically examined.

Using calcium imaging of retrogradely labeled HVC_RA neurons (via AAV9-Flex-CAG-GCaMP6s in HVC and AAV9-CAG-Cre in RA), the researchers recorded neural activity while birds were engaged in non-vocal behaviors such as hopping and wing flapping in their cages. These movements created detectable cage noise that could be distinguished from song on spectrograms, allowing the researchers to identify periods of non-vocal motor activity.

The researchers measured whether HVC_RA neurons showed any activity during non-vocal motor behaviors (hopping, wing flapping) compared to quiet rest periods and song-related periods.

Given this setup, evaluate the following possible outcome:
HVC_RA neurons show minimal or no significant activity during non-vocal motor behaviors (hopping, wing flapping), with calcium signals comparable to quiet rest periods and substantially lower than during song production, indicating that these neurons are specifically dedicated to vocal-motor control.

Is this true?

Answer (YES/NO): YES